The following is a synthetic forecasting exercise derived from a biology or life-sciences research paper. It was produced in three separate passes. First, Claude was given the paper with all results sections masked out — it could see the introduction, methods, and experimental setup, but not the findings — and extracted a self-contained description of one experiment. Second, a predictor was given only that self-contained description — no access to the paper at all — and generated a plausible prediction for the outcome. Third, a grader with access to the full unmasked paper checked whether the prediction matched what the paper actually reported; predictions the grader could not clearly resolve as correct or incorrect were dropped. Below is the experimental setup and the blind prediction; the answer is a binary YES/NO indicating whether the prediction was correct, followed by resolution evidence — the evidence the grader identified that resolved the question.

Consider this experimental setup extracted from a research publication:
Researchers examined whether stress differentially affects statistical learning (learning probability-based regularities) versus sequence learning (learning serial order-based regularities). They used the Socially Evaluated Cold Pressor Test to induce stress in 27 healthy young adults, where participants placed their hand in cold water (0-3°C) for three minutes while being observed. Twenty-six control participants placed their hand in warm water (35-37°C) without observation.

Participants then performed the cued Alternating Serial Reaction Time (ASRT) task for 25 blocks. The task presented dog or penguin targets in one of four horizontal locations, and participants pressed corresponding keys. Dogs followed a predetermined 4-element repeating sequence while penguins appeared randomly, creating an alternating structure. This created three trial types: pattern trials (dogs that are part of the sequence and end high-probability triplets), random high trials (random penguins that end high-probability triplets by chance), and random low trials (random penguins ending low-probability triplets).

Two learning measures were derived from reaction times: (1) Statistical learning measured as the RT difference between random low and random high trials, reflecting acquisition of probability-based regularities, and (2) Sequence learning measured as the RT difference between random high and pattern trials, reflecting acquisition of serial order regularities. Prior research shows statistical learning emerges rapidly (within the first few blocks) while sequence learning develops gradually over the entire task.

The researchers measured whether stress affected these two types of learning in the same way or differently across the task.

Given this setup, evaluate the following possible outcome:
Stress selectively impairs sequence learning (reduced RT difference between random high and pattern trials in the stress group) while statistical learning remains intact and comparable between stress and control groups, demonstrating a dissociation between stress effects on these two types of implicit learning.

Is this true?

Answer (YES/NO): NO